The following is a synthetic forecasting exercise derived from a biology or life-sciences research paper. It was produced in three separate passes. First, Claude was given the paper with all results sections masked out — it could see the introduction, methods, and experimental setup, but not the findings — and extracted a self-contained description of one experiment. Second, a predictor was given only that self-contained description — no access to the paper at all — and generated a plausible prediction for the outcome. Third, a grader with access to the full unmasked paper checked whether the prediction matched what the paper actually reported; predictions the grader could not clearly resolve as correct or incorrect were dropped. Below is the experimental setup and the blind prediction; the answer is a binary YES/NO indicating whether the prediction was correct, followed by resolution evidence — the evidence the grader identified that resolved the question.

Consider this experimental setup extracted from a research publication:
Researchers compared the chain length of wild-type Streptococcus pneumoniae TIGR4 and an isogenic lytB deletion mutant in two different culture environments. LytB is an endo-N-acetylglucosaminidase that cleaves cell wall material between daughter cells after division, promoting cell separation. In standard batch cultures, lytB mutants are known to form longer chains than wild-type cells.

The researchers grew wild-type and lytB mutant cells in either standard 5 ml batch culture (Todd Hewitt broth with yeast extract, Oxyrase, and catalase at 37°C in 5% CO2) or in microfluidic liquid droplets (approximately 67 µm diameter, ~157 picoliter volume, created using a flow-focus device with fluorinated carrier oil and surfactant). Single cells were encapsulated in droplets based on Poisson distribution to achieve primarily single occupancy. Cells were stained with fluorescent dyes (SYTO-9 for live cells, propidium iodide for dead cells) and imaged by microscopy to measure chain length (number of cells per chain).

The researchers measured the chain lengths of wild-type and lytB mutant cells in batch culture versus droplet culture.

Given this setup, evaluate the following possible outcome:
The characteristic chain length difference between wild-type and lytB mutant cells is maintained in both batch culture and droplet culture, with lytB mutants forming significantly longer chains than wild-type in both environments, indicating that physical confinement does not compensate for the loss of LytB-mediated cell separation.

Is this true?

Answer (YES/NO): NO